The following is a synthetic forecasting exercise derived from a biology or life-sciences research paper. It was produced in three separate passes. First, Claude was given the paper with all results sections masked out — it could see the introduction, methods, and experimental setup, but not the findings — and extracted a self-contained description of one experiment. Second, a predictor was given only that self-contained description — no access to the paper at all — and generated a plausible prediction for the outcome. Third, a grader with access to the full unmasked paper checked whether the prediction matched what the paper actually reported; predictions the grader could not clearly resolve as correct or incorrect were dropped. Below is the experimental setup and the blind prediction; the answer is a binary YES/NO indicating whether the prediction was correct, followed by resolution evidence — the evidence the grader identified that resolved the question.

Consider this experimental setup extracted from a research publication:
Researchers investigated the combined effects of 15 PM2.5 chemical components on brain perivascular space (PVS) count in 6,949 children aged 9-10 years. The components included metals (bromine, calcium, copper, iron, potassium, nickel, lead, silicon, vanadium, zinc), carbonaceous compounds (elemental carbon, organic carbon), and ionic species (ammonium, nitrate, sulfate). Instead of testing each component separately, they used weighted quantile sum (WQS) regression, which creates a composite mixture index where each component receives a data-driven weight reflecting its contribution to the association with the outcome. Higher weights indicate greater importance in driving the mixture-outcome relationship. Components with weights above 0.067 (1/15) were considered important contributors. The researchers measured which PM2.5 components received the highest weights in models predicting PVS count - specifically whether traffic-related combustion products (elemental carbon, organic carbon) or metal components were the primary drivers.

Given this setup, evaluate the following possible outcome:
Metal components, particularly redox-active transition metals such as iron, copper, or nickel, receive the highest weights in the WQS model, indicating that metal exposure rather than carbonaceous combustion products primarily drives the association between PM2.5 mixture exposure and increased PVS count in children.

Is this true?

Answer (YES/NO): NO